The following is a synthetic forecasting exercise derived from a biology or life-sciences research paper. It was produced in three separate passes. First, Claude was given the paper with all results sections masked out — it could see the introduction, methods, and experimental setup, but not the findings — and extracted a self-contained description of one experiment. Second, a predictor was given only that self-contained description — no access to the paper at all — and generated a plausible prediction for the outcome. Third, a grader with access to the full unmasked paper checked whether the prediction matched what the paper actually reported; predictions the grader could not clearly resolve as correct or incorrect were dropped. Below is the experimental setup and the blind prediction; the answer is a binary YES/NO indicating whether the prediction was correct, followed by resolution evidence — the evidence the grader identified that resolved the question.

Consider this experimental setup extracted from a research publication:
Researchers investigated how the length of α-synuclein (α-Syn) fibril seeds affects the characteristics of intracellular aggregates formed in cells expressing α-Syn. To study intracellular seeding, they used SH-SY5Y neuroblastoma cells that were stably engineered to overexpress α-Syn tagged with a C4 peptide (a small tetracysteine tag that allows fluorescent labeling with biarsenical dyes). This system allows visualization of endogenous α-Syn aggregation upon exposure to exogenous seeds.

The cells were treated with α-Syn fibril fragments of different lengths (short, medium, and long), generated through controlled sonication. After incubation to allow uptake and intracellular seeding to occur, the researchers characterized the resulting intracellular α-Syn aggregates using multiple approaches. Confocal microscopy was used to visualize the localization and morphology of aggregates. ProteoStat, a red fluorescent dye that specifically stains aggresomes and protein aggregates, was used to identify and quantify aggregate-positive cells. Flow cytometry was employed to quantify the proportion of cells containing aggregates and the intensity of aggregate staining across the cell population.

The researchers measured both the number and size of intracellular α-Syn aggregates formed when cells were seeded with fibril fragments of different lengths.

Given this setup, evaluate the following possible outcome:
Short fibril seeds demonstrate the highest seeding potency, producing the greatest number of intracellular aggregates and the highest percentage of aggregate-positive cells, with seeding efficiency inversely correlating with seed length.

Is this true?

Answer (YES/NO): YES